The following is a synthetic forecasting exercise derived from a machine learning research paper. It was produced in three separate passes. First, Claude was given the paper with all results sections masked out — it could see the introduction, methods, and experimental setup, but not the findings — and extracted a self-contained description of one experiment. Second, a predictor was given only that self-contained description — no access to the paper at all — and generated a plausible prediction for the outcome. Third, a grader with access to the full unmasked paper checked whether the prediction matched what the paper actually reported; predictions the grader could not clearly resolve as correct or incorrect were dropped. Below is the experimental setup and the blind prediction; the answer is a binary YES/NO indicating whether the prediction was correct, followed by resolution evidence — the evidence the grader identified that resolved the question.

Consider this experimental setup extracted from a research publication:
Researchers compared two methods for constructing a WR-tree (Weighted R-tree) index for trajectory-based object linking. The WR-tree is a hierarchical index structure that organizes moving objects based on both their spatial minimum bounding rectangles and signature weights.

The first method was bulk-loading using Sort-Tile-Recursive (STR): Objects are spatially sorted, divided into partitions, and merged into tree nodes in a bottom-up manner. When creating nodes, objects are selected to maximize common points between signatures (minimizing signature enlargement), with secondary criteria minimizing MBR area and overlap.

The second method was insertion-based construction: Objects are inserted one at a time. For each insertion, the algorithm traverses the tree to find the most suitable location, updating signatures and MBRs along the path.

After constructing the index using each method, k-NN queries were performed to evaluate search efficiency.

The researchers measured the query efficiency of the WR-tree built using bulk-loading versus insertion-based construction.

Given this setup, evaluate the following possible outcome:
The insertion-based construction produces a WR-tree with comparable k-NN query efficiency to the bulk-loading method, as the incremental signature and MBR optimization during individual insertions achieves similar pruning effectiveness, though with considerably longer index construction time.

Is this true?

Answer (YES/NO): NO